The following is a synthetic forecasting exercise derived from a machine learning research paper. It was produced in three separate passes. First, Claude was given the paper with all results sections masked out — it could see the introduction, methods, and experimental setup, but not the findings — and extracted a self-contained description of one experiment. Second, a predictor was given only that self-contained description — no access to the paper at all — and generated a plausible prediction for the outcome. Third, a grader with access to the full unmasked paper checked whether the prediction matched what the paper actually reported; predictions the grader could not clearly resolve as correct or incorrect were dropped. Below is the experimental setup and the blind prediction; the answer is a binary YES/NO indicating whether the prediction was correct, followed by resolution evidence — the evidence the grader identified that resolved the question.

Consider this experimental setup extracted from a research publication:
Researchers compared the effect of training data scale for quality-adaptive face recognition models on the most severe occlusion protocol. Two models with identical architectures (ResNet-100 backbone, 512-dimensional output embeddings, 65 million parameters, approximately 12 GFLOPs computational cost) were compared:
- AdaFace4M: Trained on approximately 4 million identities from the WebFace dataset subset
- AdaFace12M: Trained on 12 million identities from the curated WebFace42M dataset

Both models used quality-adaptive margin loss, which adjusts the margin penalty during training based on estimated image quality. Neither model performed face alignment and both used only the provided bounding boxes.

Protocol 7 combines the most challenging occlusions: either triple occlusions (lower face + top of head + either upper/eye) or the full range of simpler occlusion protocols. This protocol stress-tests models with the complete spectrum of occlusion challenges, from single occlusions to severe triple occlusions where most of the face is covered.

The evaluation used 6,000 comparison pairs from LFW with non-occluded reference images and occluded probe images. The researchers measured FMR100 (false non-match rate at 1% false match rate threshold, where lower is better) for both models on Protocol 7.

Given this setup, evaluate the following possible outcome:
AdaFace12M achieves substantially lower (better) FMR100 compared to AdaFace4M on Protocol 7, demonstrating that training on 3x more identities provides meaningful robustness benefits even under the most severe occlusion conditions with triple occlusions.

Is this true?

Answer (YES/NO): NO